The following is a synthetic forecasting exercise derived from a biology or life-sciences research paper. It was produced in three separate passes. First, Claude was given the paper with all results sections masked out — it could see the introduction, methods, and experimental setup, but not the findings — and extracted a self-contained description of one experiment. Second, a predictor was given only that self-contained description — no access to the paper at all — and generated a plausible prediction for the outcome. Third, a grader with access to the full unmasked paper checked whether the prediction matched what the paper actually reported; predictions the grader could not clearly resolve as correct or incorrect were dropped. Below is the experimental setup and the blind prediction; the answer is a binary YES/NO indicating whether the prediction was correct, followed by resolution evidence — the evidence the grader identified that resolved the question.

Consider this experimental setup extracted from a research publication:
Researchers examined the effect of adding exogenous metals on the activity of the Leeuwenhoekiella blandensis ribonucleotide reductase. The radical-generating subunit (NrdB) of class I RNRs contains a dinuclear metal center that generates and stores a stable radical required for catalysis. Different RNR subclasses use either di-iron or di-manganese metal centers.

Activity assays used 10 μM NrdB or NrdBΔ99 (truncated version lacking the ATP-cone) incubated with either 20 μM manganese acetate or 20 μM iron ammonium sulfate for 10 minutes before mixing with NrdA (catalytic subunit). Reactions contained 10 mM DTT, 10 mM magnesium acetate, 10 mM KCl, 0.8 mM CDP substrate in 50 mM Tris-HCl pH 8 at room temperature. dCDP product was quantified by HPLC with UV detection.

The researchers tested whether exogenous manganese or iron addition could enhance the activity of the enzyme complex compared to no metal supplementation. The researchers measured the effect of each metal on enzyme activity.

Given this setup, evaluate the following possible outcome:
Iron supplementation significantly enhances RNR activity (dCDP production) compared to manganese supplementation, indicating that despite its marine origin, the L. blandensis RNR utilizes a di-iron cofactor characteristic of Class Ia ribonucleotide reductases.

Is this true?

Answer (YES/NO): NO